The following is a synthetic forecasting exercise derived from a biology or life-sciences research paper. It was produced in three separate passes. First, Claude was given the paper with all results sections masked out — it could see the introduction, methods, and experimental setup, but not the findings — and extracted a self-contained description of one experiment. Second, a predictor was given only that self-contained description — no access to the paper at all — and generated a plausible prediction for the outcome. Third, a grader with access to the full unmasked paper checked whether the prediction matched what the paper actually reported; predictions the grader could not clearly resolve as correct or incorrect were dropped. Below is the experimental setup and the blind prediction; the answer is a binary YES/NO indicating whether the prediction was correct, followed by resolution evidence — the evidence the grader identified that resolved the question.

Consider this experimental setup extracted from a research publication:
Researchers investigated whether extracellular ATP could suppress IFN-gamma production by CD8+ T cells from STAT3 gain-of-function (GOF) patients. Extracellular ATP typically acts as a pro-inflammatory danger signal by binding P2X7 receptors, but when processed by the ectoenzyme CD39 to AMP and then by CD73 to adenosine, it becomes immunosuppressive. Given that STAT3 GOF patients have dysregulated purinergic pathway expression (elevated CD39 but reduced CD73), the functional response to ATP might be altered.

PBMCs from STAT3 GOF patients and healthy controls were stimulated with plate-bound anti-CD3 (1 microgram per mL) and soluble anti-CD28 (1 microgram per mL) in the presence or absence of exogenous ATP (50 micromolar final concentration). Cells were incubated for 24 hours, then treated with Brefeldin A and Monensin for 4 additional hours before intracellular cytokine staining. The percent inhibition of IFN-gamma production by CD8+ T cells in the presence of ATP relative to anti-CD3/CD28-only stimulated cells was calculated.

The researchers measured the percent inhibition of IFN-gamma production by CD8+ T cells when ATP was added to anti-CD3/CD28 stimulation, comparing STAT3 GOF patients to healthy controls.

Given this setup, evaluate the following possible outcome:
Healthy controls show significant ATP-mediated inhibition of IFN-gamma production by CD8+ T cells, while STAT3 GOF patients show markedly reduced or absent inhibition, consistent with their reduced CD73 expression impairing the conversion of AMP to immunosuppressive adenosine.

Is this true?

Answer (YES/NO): YES